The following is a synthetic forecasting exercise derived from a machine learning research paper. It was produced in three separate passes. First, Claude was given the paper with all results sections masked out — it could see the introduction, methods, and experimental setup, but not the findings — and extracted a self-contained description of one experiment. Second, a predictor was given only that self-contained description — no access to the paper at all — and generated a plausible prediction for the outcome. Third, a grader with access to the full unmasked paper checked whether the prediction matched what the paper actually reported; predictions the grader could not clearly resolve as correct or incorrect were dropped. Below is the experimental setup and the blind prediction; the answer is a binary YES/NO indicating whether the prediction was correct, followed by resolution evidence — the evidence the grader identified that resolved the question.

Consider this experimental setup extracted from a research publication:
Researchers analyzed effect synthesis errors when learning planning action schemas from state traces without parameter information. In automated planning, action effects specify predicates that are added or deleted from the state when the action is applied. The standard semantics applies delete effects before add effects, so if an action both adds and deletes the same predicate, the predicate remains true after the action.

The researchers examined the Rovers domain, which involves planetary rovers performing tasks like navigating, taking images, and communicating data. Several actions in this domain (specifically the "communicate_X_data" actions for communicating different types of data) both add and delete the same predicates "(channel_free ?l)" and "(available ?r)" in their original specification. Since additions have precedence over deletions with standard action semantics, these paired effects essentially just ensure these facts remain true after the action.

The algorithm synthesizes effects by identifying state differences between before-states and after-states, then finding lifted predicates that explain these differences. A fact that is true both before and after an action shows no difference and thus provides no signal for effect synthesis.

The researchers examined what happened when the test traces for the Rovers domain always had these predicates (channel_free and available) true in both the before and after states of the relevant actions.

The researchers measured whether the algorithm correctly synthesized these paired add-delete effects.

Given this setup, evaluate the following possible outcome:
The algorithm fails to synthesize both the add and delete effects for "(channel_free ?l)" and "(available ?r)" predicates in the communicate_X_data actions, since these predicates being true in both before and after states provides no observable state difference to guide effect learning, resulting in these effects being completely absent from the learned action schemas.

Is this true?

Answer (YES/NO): YES